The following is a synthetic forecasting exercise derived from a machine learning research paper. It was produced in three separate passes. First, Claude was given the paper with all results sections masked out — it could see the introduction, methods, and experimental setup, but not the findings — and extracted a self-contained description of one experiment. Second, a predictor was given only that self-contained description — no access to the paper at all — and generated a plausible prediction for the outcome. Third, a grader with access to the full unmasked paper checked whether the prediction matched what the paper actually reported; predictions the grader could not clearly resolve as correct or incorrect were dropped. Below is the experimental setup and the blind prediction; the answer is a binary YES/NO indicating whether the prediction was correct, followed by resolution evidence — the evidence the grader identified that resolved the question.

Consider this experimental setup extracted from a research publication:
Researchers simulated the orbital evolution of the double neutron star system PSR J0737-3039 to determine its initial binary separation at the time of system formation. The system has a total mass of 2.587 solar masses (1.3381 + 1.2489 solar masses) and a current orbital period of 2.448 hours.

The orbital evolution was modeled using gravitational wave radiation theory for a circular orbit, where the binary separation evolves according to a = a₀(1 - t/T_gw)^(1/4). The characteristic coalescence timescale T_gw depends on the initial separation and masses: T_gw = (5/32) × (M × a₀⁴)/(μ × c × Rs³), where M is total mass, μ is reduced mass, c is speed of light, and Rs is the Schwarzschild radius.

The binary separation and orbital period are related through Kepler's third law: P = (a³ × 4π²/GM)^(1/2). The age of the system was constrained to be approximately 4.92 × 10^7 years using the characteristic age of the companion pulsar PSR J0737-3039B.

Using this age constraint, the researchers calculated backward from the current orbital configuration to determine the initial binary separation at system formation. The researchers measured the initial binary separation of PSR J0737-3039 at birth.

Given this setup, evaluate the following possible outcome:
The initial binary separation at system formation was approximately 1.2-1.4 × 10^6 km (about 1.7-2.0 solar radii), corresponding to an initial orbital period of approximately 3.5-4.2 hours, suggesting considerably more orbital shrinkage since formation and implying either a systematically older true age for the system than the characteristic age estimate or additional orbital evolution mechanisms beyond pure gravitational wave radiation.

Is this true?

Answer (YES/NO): NO